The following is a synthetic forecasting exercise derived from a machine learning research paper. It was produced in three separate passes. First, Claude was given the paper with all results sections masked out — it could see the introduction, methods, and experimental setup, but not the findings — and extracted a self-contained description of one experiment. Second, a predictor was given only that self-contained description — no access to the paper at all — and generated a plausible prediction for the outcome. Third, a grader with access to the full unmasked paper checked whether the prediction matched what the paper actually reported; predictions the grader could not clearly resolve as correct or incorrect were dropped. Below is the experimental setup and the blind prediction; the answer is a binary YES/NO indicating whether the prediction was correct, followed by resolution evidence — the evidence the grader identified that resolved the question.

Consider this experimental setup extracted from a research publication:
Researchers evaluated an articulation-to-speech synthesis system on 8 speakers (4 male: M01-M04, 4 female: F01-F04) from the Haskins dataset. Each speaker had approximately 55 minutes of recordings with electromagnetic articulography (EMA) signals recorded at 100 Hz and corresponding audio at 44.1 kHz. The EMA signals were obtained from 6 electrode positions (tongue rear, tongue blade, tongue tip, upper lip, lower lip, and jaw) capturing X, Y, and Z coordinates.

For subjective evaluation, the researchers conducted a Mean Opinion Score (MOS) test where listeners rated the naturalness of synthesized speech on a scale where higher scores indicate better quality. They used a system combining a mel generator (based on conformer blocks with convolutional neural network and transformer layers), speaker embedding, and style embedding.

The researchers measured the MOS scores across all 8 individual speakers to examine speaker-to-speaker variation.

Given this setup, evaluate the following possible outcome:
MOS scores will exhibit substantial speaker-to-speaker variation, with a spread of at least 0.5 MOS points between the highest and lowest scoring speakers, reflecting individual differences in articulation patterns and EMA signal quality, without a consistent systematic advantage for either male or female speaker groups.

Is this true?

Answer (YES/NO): YES